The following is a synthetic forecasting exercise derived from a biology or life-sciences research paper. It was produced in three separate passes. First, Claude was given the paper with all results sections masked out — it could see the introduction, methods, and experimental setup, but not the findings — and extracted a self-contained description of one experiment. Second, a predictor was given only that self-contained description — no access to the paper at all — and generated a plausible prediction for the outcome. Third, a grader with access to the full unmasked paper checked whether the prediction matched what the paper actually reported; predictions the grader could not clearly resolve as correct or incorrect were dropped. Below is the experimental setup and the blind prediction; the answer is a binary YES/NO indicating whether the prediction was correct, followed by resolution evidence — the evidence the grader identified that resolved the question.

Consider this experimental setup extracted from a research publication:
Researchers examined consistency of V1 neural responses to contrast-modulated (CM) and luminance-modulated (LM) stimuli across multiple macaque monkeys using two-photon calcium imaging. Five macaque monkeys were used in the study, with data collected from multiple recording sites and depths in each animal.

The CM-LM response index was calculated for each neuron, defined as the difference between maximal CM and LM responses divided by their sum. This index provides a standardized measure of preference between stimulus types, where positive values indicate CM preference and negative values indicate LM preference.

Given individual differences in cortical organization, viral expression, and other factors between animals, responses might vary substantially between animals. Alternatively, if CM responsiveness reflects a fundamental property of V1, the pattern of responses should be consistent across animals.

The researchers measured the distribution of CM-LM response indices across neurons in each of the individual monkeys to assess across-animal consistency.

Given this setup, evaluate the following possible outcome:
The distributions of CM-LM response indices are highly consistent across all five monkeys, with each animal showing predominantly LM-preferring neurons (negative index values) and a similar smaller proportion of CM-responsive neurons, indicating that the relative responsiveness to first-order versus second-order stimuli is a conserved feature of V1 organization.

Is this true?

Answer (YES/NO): NO